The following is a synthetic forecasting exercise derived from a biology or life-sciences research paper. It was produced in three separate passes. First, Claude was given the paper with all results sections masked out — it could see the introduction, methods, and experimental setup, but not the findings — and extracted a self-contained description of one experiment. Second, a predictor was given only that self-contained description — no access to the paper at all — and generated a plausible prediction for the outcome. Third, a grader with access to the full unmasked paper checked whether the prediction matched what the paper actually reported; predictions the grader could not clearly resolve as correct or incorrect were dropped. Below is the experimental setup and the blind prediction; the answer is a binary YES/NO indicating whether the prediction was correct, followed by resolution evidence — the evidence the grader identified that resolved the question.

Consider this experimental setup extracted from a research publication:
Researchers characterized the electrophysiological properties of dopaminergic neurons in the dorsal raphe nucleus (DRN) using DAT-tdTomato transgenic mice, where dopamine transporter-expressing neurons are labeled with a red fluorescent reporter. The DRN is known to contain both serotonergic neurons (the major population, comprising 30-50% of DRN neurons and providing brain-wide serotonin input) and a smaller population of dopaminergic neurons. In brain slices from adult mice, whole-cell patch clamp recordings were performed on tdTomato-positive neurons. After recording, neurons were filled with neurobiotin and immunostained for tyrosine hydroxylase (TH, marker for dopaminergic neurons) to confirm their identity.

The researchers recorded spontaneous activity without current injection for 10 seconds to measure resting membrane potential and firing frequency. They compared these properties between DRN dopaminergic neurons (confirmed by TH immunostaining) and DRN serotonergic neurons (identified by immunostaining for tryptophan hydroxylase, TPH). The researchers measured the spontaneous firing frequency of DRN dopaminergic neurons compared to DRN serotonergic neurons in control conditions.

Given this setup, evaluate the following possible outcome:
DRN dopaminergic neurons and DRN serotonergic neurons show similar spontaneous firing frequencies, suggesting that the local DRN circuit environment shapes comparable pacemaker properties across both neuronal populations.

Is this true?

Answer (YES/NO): NO